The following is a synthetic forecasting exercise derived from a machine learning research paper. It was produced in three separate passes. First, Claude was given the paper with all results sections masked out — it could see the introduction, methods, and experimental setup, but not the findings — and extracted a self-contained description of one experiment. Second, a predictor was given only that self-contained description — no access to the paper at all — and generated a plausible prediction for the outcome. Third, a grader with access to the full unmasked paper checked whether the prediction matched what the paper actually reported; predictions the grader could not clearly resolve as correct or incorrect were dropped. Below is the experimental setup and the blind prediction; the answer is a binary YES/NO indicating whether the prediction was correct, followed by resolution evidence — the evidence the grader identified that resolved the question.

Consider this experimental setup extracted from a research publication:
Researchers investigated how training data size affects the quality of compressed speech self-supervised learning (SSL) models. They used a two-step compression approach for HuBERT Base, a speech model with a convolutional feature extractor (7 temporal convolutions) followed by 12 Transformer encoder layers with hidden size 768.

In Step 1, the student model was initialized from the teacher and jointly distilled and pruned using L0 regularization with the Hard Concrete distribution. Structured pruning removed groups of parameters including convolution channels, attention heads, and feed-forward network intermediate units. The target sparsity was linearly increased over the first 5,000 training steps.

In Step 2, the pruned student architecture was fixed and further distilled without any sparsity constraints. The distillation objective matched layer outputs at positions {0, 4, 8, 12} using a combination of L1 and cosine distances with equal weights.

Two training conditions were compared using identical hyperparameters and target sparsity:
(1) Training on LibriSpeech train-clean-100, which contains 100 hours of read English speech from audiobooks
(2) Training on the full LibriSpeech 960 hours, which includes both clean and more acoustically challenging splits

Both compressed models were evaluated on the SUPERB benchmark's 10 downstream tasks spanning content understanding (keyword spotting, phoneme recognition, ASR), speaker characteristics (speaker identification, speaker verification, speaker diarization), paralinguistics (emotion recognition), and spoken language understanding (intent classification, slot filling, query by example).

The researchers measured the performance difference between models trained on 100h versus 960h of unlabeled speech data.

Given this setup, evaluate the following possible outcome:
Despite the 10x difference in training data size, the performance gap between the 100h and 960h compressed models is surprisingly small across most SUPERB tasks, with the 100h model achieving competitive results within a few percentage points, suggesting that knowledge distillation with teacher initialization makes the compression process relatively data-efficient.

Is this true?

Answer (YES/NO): YES